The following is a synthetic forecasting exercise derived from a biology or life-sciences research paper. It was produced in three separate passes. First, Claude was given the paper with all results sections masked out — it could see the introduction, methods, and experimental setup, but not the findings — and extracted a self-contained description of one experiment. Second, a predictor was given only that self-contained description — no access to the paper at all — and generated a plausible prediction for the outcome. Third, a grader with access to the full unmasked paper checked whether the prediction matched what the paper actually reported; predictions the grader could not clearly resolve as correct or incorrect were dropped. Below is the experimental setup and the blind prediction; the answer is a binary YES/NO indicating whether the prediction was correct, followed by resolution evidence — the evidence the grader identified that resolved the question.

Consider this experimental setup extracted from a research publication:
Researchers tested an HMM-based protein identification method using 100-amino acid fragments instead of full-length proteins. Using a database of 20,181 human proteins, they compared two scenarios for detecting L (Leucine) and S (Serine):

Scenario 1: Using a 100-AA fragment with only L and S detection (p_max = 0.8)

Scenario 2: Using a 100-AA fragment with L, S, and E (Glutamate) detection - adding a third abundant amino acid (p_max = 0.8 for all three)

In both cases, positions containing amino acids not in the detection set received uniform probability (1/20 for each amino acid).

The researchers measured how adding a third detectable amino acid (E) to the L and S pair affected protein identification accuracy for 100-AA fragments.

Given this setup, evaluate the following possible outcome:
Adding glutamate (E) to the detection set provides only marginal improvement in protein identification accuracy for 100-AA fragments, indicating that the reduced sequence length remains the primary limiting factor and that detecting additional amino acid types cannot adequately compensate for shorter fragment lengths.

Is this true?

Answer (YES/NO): NO